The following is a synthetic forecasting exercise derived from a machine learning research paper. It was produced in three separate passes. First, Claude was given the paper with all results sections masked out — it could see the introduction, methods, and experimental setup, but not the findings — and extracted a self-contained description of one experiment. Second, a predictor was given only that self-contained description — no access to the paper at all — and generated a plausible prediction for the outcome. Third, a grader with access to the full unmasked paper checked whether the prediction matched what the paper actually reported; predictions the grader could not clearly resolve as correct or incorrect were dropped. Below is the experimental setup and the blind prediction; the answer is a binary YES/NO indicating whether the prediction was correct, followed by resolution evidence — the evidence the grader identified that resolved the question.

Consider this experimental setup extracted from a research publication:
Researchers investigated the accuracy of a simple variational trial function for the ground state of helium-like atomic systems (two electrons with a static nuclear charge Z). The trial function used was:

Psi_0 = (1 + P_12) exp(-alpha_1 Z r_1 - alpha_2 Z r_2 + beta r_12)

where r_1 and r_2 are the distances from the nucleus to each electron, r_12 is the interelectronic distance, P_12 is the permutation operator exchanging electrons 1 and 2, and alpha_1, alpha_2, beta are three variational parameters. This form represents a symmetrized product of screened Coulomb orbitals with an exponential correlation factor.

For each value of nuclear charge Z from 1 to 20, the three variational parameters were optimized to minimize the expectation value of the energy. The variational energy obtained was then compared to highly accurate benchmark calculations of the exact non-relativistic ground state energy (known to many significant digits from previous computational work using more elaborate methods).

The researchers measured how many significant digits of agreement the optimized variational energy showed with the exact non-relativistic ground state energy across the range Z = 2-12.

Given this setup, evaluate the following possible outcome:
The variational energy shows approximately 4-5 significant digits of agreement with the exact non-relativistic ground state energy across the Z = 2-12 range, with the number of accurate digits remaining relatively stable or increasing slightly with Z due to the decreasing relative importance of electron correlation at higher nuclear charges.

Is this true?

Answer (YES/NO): NO